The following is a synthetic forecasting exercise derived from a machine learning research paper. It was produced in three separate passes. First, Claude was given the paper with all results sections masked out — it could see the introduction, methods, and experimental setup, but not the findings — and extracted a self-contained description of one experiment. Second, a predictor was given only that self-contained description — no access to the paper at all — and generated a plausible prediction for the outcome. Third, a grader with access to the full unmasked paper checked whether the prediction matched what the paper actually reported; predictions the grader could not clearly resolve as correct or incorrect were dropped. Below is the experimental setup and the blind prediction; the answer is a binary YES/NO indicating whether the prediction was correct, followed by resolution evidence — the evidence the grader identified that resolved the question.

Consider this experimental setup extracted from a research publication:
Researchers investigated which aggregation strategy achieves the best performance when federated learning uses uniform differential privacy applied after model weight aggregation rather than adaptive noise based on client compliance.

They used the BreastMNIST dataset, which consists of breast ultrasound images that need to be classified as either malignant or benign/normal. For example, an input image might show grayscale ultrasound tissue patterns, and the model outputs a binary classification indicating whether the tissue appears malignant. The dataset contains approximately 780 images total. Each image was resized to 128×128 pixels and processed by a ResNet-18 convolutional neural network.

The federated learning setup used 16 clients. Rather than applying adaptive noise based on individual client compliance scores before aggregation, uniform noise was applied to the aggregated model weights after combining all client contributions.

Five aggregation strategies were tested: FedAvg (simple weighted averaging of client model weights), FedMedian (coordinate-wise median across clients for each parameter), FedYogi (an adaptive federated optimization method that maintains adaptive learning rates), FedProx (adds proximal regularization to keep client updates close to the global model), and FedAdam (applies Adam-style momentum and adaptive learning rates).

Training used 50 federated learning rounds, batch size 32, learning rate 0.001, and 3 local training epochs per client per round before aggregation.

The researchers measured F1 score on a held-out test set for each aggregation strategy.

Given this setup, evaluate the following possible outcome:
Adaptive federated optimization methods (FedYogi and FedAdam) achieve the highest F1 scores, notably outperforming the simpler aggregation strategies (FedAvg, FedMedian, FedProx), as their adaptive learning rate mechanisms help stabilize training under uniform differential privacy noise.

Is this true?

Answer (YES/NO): NO